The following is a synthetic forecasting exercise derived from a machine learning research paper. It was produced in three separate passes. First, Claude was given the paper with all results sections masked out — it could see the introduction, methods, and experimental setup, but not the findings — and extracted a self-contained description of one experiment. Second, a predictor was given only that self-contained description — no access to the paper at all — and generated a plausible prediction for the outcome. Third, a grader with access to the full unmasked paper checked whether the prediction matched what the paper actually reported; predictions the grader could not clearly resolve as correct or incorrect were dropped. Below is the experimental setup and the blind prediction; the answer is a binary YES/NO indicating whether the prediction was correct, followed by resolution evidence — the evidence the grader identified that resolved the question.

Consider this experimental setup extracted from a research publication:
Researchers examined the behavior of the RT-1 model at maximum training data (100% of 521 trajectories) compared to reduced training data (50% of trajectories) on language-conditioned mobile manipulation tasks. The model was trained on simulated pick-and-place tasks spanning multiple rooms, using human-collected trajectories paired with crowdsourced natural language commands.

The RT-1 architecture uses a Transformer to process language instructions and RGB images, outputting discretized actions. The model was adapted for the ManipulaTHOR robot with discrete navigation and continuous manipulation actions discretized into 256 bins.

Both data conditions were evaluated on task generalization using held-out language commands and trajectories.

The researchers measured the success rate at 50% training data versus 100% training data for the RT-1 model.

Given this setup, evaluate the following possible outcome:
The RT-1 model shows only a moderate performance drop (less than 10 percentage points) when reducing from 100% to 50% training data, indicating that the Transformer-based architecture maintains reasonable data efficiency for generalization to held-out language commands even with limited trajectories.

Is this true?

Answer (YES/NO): NO